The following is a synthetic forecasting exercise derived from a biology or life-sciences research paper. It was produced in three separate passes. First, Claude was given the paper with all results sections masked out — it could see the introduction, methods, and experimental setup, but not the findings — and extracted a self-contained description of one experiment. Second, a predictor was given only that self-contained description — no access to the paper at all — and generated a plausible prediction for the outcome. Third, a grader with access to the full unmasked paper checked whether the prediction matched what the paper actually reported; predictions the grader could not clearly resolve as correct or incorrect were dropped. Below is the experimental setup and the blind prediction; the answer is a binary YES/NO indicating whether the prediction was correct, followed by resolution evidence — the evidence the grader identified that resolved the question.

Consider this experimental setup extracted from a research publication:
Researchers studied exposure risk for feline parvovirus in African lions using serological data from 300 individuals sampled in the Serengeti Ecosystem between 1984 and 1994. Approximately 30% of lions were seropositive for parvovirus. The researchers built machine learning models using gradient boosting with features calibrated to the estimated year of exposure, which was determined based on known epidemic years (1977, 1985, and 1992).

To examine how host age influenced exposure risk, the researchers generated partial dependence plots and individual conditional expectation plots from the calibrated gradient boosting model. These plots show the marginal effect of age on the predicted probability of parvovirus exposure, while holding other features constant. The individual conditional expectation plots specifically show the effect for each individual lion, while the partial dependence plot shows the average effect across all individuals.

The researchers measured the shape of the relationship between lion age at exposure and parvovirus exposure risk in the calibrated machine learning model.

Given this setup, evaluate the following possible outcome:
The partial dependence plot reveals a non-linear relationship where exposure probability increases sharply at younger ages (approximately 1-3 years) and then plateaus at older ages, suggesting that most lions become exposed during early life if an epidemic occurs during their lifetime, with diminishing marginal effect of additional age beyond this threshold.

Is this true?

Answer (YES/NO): NO